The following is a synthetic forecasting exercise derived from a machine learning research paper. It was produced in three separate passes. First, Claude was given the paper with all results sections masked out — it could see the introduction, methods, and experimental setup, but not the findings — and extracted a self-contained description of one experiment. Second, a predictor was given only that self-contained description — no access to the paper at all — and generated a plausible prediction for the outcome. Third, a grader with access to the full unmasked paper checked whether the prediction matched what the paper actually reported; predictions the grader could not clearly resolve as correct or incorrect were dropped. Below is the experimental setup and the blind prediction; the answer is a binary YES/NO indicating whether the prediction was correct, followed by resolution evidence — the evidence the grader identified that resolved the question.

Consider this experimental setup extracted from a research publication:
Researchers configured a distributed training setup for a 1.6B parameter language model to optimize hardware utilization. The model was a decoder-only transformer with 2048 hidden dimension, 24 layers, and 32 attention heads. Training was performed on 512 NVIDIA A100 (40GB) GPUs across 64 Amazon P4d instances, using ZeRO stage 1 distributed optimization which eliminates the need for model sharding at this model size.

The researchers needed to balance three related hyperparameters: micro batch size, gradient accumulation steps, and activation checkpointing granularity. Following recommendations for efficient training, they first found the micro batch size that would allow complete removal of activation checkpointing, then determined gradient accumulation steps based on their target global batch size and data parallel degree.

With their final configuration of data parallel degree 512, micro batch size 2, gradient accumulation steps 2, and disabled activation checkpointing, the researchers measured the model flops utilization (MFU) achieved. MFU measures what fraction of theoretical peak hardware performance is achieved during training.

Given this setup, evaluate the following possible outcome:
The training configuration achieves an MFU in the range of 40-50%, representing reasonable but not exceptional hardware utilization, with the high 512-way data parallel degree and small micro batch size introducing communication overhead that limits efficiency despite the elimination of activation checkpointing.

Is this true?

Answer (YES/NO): NO